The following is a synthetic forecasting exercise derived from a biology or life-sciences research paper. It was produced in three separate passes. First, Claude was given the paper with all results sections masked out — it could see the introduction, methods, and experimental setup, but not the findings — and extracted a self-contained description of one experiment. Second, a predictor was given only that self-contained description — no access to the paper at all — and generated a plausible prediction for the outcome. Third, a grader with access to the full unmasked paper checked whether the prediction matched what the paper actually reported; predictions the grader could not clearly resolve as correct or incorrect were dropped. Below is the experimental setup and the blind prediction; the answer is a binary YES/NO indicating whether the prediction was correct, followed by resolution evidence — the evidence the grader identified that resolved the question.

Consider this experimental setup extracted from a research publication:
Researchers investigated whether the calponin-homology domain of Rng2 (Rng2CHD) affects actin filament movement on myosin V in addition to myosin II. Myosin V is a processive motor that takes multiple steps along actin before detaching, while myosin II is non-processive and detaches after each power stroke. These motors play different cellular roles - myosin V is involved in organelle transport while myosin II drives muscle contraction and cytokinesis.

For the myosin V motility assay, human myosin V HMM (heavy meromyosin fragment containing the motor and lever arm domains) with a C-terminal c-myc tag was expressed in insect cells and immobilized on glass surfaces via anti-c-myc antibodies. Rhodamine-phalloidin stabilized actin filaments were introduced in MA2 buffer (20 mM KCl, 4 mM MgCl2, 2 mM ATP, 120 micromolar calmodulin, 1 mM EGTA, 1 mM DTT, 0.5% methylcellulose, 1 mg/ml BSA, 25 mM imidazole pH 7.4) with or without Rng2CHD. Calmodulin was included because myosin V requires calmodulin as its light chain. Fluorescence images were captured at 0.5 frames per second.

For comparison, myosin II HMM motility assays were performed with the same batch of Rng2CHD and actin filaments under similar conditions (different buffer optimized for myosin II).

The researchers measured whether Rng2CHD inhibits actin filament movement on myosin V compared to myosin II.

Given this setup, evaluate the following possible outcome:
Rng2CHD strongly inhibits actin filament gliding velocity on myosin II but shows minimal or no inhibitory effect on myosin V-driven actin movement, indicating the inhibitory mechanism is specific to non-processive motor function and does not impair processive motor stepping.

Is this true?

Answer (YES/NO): YES